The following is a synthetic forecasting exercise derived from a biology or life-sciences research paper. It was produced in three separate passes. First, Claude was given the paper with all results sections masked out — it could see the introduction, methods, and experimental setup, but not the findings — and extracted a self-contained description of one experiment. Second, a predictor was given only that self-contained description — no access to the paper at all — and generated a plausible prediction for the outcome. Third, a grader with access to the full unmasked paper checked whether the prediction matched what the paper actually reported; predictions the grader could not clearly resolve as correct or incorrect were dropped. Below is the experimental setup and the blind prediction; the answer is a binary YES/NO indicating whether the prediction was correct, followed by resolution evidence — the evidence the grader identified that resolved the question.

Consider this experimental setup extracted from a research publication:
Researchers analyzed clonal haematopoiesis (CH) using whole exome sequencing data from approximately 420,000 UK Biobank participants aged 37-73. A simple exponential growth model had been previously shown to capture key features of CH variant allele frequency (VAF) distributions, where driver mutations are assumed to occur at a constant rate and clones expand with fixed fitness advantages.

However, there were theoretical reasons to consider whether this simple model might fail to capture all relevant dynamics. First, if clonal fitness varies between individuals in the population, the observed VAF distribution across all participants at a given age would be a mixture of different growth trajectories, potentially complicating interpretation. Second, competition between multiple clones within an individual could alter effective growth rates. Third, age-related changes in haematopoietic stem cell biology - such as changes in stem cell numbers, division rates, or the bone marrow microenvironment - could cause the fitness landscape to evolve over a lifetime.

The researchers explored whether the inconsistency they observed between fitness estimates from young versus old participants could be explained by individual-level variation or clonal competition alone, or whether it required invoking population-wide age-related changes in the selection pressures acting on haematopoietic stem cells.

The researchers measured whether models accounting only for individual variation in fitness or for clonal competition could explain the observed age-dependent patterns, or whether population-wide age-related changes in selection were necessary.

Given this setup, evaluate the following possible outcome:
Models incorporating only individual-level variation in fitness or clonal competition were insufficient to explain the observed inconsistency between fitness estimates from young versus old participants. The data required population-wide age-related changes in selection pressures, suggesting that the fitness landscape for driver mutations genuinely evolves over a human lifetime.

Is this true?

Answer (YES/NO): YES